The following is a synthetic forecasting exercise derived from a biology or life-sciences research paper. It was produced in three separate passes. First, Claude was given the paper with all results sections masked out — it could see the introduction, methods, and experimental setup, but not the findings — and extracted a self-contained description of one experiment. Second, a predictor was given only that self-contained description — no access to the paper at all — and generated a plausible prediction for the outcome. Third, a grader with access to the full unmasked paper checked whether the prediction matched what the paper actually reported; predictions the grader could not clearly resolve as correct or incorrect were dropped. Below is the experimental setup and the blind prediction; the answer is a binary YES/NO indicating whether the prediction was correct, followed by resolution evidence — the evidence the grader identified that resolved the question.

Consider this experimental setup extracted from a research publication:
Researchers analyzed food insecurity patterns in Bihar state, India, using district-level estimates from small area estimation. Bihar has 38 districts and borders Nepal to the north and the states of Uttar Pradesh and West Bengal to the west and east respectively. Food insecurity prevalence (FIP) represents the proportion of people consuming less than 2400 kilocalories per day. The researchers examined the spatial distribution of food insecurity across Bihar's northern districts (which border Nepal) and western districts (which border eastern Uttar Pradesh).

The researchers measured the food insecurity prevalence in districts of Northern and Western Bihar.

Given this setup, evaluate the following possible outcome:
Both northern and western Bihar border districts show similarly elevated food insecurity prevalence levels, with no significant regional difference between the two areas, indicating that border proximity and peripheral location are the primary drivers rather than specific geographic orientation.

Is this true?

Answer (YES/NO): NO